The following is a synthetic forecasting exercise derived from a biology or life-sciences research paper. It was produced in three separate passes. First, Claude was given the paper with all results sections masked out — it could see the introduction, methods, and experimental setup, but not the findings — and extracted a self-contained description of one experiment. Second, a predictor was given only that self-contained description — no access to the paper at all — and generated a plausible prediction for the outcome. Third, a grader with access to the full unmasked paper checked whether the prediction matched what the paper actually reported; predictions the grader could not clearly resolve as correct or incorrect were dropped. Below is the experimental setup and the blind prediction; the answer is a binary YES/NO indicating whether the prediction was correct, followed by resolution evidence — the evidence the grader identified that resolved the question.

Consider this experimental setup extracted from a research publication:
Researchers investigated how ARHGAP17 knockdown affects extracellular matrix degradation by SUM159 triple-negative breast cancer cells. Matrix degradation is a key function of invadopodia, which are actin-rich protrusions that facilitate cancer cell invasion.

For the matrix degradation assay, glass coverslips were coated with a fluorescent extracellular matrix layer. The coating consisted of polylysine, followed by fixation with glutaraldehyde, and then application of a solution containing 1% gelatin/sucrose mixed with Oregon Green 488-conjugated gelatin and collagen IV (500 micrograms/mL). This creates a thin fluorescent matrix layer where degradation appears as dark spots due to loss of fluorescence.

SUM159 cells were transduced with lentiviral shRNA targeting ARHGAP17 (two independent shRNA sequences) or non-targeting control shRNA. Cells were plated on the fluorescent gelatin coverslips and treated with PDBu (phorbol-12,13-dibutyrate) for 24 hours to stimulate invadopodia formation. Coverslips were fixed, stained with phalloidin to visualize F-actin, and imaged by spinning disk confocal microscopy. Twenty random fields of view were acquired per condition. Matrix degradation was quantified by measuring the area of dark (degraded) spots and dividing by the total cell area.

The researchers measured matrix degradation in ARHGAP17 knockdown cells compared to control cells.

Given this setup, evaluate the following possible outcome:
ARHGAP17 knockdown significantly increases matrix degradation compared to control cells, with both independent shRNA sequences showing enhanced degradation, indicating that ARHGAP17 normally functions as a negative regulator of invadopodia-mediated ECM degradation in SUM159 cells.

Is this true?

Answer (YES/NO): NO